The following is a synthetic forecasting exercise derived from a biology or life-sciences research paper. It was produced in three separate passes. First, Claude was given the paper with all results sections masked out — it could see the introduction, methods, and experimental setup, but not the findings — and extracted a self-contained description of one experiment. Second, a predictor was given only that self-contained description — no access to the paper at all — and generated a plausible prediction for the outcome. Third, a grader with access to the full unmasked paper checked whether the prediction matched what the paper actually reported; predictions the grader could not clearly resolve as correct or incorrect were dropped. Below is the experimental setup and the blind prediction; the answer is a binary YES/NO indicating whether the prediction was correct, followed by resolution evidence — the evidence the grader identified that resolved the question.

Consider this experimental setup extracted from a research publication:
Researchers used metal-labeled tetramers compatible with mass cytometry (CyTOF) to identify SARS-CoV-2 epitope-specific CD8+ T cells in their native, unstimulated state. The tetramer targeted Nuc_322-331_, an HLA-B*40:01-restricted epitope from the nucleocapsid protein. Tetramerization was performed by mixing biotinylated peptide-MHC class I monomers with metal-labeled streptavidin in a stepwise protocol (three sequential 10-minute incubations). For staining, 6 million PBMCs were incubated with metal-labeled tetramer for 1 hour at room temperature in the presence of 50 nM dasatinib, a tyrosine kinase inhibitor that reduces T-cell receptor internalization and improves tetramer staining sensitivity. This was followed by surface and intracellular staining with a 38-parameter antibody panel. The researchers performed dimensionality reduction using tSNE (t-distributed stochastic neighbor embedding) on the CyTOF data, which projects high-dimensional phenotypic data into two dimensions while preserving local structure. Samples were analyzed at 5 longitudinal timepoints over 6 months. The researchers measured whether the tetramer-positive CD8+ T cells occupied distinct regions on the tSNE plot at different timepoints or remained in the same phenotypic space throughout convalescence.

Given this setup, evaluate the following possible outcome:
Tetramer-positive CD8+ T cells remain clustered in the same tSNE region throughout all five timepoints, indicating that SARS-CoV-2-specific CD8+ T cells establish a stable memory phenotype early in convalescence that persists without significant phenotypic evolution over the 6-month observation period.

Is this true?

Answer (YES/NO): NO